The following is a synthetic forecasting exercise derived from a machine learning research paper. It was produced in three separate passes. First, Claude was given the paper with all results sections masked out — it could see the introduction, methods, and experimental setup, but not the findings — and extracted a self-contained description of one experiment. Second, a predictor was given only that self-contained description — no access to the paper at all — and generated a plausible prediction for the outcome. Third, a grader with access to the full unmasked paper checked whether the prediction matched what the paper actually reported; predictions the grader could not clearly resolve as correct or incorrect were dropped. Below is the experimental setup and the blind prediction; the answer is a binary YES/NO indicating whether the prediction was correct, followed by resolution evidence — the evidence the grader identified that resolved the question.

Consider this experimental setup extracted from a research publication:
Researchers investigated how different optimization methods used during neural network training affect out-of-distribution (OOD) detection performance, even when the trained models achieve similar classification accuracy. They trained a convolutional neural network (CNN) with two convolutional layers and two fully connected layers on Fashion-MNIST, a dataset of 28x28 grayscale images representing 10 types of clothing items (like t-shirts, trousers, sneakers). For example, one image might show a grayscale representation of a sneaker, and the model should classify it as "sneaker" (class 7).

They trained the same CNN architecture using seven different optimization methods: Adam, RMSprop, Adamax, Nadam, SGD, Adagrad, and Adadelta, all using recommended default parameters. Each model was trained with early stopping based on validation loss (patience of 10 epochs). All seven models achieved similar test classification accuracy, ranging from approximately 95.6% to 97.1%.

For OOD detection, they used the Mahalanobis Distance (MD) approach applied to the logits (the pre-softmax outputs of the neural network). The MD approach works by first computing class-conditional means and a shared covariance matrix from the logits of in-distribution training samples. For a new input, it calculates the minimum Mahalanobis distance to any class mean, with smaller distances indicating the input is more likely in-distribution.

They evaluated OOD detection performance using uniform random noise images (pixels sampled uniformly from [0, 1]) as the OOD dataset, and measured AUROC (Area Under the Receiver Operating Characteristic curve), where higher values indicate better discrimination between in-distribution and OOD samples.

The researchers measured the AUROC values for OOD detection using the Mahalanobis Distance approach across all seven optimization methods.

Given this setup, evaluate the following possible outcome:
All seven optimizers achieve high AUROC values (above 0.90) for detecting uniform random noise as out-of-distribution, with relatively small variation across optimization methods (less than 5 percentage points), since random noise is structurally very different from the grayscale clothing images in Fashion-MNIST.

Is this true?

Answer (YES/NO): NO